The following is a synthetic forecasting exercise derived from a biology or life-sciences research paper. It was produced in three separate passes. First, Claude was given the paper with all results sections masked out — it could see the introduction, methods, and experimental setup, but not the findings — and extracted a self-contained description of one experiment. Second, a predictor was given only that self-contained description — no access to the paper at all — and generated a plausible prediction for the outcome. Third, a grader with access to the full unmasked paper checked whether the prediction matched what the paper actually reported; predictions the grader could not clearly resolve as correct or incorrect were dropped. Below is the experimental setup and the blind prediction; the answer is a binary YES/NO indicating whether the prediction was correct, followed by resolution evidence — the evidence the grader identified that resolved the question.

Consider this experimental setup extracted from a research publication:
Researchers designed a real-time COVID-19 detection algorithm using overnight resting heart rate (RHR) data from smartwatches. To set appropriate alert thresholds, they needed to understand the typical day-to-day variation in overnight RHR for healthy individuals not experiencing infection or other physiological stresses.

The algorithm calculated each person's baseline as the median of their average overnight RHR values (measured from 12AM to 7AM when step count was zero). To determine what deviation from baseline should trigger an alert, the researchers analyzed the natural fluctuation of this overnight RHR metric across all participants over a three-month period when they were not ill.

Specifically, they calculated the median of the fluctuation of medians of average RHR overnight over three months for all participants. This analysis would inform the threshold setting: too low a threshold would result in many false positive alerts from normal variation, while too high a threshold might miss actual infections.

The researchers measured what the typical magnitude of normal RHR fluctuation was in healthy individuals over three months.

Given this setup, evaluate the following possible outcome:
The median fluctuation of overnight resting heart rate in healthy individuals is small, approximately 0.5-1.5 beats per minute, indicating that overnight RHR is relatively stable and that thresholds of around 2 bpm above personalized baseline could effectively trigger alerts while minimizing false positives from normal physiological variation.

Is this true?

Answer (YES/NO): NO